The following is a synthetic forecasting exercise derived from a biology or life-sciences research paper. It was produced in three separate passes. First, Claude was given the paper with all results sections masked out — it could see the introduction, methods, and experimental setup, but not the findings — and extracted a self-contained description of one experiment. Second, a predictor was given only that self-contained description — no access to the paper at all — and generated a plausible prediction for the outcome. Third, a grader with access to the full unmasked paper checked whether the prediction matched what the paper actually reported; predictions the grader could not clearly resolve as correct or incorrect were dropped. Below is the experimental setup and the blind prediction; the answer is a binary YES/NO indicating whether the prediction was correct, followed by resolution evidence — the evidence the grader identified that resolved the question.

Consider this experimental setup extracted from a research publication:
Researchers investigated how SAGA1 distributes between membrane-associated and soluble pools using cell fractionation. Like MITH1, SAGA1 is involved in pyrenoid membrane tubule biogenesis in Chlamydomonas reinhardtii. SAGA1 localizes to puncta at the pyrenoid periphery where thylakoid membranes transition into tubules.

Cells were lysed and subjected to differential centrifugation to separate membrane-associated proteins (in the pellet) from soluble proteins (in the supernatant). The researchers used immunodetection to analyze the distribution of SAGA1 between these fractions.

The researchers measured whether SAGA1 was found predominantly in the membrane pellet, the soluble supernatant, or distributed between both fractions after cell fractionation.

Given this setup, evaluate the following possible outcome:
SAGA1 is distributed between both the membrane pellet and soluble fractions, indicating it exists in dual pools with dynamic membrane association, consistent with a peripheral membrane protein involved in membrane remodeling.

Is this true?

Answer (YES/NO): YES